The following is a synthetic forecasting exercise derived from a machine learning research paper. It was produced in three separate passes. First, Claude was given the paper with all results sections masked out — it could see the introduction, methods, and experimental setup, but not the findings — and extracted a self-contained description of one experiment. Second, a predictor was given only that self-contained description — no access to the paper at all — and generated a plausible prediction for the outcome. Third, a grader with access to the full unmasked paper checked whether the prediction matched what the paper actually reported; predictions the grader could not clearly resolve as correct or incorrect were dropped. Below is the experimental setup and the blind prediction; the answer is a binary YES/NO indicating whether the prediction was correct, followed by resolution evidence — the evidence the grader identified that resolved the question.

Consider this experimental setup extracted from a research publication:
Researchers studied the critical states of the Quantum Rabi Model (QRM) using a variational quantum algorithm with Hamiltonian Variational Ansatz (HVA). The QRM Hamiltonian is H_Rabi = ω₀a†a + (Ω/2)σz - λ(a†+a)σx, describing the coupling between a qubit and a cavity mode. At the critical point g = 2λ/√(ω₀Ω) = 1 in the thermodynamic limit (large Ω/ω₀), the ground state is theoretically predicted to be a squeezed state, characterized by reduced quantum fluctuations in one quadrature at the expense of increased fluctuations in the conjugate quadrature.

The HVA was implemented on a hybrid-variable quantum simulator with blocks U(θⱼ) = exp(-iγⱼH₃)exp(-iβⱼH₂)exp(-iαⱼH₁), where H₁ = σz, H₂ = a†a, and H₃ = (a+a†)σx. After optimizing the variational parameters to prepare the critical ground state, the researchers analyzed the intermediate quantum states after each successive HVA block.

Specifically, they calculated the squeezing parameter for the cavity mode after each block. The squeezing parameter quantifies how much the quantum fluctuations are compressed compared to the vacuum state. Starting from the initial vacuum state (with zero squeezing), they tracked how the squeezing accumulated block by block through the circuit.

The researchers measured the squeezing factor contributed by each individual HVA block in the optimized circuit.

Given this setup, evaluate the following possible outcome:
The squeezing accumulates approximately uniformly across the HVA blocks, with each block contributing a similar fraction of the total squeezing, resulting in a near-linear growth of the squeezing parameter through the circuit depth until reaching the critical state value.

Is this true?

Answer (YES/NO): YES